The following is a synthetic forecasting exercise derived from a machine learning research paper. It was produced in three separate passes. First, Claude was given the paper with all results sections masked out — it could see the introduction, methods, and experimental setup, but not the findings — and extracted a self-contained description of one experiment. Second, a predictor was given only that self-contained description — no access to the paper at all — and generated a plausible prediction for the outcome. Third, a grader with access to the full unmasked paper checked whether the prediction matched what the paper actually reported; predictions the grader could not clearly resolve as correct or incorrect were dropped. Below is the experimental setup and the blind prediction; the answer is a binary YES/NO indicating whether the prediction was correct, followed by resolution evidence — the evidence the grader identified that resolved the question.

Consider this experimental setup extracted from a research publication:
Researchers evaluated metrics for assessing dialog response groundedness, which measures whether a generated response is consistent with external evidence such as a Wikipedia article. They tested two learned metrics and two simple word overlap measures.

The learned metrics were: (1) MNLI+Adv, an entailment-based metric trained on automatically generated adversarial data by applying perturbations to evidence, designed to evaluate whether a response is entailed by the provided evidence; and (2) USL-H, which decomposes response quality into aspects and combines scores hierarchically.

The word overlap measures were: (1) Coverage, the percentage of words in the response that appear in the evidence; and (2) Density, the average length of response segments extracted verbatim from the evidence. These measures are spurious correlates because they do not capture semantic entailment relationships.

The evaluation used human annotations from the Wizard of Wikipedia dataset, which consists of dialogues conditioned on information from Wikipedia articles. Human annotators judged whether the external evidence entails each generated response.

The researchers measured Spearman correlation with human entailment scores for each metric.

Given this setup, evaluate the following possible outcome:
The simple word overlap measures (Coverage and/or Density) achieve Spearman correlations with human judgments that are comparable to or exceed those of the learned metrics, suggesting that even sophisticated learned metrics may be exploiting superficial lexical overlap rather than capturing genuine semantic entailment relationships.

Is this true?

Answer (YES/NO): YES